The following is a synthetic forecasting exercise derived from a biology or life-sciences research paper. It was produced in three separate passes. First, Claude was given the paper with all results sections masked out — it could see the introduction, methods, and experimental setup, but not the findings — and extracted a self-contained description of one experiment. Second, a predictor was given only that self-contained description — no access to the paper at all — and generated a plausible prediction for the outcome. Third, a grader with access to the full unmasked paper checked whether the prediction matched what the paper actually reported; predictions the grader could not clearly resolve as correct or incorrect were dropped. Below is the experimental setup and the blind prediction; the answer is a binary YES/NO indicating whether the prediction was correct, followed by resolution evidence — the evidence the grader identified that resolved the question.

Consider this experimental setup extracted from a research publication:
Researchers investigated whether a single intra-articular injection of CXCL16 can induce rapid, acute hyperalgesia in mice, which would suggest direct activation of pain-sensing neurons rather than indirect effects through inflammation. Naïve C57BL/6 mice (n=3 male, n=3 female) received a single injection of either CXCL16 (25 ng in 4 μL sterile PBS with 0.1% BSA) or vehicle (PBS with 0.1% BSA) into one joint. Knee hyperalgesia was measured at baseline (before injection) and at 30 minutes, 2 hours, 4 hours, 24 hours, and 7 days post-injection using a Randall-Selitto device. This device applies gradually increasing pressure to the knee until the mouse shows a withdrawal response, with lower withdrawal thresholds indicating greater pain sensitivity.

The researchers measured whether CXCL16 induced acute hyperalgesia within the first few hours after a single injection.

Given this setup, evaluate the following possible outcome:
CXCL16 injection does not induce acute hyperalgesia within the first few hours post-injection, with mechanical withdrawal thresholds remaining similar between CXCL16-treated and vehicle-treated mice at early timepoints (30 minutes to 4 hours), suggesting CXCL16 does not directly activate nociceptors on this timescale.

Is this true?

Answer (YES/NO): NO